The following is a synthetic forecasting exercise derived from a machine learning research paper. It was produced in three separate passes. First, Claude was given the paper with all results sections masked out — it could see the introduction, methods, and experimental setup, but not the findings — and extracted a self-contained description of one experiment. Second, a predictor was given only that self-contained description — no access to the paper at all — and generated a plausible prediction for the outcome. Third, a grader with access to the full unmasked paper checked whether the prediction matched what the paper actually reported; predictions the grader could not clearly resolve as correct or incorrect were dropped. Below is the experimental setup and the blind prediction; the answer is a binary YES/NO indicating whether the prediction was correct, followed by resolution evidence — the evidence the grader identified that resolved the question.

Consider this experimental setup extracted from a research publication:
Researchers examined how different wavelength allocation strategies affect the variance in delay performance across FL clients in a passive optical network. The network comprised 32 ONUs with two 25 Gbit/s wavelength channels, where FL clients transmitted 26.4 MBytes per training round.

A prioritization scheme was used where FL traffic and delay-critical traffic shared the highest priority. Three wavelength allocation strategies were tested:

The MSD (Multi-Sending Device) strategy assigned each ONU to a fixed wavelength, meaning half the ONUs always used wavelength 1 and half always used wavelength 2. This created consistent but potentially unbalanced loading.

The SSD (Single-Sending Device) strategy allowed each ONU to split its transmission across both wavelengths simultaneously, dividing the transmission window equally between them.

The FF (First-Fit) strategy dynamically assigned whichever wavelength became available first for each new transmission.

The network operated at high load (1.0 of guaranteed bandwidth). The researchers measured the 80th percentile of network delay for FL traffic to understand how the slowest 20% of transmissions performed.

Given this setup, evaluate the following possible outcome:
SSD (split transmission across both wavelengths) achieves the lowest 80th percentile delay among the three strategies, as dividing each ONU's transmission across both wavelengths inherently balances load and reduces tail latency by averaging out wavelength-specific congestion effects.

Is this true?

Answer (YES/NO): NO